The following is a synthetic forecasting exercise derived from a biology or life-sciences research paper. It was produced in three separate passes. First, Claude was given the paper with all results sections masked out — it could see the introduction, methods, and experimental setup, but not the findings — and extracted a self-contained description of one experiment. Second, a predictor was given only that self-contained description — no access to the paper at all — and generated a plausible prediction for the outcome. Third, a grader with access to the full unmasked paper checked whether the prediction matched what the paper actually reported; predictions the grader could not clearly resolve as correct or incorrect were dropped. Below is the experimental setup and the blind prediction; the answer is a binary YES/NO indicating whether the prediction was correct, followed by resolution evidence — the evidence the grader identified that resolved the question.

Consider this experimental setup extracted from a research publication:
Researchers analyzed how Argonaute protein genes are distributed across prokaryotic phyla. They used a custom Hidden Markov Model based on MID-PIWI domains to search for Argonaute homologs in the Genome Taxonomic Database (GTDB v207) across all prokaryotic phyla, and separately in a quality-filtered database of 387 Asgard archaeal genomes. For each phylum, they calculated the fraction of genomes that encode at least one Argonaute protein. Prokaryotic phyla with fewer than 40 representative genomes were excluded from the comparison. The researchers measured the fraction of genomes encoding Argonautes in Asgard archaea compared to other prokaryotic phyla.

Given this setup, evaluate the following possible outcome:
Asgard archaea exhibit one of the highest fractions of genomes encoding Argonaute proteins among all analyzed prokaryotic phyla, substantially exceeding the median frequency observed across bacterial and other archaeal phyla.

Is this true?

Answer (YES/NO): YES